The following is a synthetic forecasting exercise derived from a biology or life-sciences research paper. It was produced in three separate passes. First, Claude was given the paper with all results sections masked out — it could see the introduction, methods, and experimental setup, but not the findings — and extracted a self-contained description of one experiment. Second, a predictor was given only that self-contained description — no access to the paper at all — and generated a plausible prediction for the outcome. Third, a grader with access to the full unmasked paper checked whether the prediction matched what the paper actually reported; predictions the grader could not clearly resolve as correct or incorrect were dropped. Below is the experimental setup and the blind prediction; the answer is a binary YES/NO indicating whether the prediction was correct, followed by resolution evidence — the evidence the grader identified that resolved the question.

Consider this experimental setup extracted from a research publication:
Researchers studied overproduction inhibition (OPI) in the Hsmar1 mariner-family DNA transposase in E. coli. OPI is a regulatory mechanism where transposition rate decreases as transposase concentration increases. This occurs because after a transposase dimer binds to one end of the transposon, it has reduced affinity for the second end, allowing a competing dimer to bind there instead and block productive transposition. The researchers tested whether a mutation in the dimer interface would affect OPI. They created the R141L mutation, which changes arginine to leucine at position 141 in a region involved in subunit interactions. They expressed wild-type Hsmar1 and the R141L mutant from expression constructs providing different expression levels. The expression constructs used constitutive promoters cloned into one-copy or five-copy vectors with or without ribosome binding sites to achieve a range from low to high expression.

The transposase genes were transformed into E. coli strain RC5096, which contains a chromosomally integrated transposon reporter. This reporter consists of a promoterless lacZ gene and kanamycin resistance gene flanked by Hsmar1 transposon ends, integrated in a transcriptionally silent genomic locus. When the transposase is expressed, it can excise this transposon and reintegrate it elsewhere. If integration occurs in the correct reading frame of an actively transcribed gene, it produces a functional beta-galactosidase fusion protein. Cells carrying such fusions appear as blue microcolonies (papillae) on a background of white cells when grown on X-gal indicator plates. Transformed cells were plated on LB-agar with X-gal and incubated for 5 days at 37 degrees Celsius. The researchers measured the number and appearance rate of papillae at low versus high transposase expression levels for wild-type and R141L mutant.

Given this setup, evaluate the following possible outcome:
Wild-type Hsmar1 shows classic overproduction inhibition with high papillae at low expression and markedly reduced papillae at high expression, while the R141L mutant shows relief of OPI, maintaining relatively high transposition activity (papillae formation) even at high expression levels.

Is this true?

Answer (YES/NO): YES